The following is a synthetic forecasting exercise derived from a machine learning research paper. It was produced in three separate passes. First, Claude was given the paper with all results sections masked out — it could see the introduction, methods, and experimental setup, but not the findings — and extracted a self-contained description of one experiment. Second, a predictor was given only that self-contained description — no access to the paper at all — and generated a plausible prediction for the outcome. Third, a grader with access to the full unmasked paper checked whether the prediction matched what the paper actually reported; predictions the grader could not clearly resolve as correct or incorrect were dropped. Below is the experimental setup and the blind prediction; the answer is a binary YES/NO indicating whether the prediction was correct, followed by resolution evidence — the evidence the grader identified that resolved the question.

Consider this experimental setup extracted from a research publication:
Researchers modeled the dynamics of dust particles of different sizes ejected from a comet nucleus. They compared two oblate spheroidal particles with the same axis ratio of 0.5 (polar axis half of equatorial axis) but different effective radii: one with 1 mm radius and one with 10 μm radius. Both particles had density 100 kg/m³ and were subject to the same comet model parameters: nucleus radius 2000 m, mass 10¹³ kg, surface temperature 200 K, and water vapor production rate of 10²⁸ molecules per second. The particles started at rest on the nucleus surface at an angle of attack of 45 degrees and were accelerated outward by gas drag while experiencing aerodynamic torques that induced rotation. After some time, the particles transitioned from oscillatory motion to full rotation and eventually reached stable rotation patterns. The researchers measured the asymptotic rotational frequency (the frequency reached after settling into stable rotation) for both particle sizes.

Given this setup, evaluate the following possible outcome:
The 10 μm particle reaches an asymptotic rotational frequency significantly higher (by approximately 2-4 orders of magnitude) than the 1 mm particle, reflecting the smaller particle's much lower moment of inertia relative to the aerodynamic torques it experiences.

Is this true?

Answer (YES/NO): NO